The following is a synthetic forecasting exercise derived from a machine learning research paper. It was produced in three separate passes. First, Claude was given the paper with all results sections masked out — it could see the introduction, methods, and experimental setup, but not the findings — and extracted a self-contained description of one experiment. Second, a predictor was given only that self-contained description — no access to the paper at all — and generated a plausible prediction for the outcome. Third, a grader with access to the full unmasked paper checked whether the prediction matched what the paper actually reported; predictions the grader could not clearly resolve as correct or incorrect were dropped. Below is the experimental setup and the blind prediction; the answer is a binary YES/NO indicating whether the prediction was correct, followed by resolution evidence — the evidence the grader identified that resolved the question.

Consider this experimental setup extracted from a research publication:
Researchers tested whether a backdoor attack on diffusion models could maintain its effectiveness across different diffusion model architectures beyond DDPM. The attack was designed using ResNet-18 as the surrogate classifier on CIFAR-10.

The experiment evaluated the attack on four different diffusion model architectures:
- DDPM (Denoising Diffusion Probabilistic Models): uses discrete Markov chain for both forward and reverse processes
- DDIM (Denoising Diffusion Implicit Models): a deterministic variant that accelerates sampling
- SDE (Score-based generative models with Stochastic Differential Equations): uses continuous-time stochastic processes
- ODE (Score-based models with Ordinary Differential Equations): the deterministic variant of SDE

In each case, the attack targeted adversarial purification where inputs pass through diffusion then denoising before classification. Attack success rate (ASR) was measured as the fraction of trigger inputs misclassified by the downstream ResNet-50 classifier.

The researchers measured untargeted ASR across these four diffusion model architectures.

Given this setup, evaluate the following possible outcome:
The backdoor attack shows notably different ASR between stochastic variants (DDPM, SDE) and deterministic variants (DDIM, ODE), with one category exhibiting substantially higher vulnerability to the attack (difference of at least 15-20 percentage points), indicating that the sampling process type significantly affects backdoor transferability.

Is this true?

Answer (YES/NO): NO